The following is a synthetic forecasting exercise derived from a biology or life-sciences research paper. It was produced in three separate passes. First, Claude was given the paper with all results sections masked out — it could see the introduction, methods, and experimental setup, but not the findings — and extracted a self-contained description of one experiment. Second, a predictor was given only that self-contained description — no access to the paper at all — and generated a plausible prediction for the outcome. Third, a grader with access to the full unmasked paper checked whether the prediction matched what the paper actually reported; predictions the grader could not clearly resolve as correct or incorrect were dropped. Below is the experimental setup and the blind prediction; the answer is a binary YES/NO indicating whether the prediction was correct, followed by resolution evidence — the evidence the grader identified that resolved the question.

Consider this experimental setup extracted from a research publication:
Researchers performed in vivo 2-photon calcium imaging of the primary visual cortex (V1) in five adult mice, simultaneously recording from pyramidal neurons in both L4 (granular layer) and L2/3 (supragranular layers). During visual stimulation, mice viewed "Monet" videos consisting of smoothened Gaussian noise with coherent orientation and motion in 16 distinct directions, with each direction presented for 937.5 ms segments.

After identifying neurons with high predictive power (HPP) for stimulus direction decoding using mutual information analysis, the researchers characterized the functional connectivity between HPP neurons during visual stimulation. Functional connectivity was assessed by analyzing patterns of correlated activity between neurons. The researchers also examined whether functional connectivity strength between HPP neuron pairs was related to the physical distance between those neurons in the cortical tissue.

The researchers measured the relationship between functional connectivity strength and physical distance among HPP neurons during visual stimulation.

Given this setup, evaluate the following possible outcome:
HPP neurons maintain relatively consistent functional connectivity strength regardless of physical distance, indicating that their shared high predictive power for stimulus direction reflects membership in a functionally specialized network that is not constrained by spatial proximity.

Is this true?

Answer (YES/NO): YES